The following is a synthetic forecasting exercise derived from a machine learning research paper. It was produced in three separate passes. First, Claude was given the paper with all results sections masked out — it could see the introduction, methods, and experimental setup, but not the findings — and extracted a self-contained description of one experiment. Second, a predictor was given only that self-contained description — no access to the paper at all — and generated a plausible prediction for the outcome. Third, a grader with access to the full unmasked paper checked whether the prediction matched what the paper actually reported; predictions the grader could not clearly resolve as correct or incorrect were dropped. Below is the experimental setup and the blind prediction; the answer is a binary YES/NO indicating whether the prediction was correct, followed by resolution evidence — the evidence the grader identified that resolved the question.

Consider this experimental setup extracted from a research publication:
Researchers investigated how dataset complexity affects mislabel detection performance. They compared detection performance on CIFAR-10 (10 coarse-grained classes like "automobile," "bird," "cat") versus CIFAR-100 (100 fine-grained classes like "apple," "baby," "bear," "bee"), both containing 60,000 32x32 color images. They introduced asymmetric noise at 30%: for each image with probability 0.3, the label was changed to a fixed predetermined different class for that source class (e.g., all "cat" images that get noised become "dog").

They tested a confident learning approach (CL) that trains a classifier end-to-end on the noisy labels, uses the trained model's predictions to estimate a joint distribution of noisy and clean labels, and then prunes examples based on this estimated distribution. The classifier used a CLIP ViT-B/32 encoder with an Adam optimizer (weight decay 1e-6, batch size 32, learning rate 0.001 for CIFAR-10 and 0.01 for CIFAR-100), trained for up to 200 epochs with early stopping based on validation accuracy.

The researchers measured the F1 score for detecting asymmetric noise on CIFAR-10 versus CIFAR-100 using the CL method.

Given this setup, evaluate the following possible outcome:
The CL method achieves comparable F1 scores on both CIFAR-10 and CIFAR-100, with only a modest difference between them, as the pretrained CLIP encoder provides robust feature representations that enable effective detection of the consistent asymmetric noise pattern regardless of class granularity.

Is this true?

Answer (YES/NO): NO